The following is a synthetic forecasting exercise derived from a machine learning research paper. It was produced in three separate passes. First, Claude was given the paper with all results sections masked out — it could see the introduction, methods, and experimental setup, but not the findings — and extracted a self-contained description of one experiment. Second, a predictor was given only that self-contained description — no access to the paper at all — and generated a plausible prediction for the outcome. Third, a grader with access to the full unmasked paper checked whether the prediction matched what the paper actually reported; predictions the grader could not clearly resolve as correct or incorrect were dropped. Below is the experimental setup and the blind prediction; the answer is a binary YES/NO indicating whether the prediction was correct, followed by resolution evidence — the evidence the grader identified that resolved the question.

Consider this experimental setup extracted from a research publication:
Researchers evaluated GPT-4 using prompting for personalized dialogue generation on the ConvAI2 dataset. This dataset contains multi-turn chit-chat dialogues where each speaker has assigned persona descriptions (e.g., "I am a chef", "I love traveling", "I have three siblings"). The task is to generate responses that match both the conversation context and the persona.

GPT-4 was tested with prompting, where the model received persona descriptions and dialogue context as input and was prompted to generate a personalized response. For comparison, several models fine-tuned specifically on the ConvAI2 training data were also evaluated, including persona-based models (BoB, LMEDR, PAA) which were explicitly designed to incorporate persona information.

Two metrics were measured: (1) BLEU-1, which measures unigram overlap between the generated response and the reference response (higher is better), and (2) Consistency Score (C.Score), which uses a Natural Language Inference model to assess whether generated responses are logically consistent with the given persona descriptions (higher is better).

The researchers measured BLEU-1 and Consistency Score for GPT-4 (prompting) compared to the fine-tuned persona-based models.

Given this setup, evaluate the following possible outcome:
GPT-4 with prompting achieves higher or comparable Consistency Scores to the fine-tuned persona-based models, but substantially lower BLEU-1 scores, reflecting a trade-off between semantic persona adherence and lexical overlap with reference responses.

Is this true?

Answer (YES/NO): NO